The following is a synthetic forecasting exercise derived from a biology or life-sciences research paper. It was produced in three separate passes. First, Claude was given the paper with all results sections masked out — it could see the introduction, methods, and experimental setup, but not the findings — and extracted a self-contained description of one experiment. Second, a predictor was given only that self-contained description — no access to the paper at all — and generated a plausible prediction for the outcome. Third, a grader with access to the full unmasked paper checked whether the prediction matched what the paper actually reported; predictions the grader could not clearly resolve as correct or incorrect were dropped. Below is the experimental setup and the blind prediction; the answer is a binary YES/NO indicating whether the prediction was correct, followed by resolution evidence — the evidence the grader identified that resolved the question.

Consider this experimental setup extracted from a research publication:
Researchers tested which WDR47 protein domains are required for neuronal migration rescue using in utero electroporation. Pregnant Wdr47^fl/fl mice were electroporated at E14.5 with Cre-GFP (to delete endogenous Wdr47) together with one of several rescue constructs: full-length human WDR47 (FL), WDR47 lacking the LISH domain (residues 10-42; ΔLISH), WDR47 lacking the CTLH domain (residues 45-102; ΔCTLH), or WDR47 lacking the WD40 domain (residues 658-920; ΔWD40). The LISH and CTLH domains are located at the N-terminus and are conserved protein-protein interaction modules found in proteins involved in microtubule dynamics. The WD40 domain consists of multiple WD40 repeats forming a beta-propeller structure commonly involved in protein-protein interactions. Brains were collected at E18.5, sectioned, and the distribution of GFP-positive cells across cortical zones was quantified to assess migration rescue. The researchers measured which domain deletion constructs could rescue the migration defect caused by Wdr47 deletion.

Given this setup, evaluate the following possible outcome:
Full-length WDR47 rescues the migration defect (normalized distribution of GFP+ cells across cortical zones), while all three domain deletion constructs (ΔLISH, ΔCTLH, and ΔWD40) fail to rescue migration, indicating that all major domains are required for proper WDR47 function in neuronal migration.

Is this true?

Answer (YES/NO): NO